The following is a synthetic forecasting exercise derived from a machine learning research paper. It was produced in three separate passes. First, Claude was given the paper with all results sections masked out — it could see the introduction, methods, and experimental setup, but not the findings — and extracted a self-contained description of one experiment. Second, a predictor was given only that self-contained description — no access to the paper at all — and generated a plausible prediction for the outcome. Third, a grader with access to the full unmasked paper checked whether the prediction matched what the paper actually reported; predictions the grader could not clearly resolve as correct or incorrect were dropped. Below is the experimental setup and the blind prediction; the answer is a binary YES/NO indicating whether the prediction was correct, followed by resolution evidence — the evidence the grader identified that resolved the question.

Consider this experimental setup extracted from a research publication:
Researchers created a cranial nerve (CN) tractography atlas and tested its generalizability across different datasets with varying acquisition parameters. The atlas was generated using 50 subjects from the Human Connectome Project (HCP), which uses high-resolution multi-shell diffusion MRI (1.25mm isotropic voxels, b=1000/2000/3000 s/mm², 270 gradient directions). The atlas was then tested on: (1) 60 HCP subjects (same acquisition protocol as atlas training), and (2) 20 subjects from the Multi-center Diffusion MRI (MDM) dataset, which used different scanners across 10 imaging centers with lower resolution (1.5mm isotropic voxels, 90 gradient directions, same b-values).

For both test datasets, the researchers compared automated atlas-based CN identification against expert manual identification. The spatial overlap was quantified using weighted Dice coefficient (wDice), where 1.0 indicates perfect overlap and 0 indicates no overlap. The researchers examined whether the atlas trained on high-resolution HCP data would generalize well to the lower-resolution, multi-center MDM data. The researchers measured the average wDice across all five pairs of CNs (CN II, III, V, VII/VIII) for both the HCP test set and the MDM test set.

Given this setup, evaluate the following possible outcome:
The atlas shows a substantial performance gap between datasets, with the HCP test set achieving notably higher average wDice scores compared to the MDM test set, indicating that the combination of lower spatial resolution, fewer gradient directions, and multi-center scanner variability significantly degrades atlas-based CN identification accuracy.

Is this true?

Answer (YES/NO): NO